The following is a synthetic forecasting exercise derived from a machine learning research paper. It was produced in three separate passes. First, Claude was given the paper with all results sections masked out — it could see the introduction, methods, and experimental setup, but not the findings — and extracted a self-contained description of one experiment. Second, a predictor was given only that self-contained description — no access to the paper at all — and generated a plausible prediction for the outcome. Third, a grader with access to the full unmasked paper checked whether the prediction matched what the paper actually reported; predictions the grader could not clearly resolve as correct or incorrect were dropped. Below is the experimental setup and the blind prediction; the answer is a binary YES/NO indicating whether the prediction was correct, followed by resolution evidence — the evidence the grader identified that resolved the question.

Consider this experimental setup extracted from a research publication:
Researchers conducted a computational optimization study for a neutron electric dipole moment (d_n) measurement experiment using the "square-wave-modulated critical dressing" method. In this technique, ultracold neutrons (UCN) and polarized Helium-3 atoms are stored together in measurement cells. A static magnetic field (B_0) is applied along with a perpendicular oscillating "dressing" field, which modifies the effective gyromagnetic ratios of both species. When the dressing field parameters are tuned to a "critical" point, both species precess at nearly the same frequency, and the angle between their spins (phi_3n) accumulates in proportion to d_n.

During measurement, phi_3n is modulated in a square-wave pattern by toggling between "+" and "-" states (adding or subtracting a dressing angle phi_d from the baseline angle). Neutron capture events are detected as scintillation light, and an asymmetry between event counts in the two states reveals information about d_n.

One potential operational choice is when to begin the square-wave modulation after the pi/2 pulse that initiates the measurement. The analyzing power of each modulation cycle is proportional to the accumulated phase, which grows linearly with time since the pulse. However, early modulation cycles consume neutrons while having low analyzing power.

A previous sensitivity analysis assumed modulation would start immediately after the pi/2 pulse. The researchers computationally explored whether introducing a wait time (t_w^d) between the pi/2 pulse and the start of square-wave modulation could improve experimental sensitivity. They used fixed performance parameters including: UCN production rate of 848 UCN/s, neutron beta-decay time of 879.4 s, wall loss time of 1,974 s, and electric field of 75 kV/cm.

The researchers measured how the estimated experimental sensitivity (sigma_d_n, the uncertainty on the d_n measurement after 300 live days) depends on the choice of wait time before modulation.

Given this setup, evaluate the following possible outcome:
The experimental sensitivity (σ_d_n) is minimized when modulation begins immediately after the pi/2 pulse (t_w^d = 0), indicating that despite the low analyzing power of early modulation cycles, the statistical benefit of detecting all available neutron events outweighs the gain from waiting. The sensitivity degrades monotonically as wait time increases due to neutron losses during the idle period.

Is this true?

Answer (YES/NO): NO